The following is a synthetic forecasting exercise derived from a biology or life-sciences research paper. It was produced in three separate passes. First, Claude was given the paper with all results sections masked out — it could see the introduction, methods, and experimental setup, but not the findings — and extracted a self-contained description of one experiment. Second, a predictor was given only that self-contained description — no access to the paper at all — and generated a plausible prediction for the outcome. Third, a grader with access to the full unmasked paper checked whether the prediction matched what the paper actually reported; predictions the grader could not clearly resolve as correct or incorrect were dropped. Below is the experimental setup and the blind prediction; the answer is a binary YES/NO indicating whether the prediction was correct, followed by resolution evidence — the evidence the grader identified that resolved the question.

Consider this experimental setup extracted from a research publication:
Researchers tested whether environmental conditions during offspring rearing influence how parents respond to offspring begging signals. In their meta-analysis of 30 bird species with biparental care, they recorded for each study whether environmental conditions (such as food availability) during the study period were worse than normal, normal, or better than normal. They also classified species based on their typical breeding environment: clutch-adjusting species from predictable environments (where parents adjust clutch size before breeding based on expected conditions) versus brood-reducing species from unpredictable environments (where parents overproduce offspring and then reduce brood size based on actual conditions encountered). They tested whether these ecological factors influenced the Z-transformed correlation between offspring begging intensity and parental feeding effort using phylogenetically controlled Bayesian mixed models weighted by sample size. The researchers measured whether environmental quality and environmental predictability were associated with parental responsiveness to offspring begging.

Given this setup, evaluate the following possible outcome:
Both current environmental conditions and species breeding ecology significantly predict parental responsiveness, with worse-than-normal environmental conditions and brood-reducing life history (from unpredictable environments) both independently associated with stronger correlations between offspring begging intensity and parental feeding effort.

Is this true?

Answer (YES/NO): NO